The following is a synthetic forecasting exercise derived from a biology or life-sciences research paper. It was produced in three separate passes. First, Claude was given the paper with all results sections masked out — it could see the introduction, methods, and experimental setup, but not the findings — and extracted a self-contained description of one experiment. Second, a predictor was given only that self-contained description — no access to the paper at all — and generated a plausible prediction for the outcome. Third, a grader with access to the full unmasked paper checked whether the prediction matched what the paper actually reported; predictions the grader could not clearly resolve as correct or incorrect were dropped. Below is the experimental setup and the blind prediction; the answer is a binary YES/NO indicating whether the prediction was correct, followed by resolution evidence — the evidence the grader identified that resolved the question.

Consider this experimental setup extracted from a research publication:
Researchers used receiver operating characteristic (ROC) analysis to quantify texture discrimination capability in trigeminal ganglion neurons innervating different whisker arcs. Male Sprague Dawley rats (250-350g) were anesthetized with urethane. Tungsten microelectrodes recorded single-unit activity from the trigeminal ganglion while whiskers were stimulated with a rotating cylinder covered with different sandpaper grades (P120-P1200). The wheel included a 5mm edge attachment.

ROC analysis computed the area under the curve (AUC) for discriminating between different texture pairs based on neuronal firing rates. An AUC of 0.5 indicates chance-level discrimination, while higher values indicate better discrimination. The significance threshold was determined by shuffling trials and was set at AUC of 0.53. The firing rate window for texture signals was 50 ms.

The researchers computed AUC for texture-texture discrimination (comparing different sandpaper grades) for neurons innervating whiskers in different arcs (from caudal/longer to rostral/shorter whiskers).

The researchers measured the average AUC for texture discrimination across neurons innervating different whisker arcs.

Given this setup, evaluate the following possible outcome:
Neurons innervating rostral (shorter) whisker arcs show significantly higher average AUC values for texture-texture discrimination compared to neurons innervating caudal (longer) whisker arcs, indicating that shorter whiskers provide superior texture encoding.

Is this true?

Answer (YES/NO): YES